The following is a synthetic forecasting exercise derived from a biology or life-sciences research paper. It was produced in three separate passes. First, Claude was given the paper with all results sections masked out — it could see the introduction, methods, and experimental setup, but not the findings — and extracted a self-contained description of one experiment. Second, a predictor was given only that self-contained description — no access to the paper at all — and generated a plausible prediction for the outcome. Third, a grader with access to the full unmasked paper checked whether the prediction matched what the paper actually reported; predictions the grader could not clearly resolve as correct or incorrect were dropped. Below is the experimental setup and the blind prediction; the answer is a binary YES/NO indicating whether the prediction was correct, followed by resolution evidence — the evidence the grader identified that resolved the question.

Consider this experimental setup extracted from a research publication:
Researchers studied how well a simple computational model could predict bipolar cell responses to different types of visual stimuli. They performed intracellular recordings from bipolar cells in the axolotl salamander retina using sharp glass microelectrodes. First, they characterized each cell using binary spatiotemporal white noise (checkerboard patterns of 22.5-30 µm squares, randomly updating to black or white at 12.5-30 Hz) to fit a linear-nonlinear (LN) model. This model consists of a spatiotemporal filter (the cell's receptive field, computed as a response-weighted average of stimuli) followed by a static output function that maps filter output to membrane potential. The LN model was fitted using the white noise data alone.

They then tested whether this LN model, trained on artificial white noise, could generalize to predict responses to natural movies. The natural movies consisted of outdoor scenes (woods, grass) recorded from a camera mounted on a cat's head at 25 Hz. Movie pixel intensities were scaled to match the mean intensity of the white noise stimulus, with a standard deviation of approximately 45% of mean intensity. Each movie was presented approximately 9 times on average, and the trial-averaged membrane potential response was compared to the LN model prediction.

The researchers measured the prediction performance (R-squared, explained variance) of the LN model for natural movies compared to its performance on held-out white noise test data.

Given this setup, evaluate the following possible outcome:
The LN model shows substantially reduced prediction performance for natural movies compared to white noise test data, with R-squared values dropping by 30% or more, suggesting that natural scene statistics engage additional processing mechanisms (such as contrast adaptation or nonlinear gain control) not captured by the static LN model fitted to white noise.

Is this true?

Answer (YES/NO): NO